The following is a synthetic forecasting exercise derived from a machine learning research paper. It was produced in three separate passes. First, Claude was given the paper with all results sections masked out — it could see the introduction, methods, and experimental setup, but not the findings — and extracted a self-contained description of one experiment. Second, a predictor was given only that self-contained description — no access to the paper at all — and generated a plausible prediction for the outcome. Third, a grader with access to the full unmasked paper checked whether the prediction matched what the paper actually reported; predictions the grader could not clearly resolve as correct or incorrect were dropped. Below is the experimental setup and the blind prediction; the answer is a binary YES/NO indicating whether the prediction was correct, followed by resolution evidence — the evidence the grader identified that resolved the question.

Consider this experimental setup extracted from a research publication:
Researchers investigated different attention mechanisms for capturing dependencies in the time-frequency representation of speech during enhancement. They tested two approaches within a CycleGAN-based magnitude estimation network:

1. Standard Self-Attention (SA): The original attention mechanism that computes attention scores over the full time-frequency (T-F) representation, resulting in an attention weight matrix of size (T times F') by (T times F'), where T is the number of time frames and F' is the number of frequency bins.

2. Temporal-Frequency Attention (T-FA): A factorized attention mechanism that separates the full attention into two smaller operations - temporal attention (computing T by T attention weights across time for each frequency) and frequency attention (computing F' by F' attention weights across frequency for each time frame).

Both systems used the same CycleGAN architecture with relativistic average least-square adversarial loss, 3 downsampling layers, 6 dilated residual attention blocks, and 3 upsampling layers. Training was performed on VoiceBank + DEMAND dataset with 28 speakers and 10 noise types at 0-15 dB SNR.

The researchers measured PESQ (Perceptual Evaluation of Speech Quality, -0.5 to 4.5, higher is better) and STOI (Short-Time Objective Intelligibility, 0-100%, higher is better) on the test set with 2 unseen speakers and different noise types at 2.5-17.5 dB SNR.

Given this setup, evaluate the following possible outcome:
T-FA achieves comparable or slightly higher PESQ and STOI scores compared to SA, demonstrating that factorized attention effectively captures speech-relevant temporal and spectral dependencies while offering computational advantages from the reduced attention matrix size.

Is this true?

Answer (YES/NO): YES